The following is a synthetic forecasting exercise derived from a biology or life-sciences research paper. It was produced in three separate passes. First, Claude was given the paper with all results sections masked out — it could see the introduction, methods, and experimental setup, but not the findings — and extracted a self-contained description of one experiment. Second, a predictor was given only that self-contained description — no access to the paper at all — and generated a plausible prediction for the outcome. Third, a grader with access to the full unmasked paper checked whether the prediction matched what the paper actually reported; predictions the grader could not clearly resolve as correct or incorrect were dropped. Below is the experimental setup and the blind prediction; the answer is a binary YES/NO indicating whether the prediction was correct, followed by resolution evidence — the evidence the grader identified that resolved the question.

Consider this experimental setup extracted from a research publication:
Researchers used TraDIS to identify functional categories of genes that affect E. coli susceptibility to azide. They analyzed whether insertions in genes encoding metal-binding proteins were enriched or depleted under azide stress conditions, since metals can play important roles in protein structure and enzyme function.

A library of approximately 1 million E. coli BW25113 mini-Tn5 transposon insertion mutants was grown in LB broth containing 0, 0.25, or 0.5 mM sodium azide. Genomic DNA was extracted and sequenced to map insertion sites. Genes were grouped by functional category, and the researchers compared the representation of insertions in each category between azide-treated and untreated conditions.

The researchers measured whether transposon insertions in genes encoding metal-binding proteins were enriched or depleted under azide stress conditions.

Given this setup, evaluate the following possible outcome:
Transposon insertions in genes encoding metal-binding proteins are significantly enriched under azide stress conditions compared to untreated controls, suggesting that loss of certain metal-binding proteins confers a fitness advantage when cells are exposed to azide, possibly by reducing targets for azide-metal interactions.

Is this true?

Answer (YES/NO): NO